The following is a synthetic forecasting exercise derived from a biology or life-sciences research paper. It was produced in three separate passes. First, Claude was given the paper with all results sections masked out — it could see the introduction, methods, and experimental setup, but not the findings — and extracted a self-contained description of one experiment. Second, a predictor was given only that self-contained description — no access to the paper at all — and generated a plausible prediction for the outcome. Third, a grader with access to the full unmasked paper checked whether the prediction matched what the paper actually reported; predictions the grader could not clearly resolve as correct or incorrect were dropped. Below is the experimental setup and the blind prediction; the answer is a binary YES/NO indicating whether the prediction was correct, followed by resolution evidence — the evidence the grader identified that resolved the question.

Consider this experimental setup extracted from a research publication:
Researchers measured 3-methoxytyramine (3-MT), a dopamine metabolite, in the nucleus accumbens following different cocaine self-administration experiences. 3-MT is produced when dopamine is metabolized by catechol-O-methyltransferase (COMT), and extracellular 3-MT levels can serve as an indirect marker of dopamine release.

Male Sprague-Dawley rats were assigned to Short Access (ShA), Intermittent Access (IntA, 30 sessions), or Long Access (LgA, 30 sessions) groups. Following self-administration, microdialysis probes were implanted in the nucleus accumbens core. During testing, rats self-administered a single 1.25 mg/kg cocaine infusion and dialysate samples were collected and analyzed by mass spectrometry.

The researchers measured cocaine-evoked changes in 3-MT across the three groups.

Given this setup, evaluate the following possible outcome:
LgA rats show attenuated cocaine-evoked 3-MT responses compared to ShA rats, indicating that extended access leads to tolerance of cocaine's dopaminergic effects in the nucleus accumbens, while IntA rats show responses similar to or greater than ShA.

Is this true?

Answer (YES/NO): NO